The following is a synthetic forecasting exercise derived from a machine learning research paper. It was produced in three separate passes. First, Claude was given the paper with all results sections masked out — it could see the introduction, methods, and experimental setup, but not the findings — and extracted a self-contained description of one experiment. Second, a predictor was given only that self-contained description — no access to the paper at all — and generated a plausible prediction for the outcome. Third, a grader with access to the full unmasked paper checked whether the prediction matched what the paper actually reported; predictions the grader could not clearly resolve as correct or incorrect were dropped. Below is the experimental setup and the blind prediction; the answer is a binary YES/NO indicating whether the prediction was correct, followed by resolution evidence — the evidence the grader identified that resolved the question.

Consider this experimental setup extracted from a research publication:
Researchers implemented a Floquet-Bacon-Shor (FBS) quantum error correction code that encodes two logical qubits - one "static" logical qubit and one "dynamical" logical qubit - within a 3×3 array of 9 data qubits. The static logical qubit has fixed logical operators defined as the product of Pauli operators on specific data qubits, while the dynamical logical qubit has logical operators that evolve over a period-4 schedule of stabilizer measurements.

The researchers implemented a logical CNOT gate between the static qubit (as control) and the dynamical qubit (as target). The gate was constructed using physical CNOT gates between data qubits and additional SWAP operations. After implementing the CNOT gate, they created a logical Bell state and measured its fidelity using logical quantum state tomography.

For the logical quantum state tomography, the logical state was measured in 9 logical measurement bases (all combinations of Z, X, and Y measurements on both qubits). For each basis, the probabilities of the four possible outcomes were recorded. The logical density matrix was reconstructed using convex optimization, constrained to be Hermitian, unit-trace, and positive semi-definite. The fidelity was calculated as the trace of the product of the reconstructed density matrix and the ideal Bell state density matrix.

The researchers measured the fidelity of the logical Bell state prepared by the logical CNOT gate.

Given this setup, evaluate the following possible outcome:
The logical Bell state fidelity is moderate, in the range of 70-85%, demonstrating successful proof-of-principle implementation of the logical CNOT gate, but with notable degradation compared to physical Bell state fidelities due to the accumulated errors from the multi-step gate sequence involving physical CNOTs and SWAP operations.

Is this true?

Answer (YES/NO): YES